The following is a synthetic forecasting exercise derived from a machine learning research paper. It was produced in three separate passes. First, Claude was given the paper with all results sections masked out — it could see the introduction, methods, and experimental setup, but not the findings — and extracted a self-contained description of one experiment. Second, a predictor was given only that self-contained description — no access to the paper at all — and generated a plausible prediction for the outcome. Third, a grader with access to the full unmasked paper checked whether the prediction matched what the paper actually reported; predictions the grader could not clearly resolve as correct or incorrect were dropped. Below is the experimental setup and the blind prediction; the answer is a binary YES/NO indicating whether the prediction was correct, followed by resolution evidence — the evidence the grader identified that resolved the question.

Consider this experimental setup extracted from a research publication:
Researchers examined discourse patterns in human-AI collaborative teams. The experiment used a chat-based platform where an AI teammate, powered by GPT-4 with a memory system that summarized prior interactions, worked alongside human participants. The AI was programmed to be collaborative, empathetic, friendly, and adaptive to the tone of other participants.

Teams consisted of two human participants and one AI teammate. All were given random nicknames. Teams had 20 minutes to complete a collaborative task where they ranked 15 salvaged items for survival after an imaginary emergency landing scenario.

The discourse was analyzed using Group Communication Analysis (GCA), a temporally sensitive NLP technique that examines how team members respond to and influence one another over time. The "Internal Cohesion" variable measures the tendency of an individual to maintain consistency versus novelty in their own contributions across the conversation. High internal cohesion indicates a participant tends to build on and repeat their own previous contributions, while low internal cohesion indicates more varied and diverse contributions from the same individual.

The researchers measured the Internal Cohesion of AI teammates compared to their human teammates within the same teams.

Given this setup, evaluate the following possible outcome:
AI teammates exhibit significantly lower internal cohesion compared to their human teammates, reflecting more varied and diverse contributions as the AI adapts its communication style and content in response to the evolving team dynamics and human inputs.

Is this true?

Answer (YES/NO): NO